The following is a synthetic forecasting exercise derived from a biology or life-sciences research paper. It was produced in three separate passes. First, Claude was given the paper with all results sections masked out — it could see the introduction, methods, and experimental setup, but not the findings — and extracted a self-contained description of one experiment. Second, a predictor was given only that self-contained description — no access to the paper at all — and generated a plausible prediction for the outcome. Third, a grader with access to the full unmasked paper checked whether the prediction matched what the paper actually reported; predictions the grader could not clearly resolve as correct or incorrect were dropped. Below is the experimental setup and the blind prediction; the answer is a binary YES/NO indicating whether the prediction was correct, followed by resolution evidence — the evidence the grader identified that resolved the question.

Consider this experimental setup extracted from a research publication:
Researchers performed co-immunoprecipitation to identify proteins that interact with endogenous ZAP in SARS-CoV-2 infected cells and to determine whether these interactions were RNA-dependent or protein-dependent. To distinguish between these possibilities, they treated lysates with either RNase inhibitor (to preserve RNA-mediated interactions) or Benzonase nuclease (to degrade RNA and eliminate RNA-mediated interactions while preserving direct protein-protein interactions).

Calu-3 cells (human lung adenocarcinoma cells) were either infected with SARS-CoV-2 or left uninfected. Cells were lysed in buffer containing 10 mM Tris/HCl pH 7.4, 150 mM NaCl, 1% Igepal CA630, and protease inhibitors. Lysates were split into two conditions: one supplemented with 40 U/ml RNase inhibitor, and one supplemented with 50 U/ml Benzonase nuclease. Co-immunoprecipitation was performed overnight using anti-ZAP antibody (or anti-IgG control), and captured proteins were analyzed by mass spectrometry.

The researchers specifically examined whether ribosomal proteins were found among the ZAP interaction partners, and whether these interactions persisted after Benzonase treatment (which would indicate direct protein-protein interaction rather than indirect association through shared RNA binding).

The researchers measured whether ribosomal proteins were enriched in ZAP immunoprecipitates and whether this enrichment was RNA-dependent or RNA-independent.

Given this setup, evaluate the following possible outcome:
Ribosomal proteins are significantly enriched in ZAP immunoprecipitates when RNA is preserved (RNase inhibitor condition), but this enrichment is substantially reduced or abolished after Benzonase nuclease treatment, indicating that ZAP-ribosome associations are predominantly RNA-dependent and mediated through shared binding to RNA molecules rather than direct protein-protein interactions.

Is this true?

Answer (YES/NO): NO